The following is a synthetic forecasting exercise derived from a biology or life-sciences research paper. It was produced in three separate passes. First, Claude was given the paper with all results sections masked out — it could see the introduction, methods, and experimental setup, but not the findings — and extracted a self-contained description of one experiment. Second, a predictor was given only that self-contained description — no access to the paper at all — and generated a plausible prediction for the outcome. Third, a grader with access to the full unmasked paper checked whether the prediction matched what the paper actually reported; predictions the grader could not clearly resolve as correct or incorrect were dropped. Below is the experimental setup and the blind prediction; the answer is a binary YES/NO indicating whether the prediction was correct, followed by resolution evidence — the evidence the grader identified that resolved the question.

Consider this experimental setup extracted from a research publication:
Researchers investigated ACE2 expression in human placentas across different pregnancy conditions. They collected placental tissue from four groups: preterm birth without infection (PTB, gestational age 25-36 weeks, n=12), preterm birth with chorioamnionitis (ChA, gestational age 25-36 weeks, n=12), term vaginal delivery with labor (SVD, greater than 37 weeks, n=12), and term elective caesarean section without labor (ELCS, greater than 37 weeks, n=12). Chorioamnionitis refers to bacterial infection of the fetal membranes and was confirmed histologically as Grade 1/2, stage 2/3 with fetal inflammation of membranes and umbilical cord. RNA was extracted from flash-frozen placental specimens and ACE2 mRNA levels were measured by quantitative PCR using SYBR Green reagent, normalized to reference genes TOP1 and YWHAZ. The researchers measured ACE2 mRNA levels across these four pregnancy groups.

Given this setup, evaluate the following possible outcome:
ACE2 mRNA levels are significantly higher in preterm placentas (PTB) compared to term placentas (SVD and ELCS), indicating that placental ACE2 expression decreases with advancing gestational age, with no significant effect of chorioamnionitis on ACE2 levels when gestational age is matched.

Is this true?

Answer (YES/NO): NO